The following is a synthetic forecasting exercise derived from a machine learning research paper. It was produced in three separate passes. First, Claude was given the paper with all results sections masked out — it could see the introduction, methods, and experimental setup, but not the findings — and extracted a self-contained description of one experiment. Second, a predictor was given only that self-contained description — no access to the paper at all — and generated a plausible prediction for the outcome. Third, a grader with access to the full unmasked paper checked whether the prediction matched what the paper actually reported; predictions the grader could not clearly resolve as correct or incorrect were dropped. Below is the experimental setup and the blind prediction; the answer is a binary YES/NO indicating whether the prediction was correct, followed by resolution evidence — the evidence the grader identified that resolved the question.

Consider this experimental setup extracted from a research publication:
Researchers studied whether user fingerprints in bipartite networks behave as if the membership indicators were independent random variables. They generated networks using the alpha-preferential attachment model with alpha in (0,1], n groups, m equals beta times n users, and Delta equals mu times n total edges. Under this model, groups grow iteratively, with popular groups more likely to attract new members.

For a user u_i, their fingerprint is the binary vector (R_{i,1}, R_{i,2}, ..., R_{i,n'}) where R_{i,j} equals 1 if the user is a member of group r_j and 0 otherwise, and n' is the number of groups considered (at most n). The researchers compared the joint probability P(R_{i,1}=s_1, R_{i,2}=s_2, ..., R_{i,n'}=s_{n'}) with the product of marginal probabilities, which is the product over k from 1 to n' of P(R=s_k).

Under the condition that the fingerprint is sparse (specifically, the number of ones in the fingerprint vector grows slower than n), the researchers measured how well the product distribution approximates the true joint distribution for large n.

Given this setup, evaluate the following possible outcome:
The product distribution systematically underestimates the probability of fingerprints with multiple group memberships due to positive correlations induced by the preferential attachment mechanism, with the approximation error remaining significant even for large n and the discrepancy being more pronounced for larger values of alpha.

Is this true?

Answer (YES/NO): NO